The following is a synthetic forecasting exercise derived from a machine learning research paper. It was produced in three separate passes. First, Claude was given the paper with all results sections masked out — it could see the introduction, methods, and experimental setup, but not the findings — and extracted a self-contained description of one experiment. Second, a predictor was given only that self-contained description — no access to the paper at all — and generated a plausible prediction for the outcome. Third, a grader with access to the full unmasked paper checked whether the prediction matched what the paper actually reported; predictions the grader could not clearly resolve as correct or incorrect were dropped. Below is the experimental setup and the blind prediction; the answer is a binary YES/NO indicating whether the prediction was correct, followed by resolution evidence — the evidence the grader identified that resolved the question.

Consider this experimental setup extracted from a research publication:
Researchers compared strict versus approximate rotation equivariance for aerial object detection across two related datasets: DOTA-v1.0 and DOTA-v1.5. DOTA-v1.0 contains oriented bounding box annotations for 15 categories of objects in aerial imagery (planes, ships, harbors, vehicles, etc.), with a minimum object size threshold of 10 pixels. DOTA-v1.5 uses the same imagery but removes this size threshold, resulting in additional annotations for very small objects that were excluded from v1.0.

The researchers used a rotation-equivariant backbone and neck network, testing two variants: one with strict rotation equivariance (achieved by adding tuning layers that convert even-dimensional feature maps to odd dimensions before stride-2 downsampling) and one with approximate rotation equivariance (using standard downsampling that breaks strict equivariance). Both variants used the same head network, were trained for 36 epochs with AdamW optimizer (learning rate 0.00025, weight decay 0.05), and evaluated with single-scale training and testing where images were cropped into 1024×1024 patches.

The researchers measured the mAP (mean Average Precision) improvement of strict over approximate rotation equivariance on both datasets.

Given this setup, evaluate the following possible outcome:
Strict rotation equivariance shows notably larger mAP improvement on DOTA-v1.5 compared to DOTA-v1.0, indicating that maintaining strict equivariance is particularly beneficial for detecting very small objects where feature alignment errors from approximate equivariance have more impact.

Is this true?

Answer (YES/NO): YES